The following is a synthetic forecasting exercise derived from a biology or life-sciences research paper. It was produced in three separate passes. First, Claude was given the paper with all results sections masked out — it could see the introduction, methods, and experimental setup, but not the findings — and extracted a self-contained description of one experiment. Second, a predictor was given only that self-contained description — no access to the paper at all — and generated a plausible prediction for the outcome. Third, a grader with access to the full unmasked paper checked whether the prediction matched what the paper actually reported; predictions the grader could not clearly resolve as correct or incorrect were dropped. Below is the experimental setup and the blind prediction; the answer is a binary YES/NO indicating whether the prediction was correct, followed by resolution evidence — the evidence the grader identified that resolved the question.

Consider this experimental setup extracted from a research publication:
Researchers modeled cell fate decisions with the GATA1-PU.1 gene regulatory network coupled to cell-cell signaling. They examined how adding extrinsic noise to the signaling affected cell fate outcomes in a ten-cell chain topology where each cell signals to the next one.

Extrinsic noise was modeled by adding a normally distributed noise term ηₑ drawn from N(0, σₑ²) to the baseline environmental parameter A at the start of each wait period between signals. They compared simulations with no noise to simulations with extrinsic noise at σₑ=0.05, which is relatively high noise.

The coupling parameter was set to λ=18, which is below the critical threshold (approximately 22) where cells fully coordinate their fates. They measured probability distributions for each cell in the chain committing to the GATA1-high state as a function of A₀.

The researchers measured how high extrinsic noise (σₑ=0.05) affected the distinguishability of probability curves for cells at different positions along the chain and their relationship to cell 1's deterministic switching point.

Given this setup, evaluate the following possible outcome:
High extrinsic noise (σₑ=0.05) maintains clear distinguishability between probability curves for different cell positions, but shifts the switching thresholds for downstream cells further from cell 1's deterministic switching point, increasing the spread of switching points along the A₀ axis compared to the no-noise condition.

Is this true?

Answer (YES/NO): NO